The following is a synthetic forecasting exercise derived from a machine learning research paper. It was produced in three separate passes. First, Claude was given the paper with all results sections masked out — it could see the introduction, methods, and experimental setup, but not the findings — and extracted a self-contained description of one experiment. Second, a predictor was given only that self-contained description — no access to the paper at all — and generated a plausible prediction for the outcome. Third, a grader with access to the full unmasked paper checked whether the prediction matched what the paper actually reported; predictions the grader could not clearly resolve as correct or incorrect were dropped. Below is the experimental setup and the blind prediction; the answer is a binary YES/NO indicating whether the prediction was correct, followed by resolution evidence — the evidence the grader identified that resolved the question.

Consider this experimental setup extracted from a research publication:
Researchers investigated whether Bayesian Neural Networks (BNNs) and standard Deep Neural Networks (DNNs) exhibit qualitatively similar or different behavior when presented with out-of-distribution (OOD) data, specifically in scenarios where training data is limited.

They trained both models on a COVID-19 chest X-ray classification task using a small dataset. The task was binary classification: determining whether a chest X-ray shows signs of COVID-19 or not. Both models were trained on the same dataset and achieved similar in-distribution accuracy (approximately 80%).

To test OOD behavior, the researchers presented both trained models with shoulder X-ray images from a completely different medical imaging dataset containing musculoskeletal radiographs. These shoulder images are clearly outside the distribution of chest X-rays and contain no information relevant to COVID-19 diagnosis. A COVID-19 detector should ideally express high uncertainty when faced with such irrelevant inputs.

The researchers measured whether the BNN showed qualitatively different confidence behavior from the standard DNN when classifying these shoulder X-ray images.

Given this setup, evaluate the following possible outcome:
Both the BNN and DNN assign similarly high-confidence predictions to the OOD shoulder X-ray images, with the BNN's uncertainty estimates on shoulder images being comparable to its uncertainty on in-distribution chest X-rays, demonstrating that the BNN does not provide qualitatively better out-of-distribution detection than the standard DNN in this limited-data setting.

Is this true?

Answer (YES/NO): YES